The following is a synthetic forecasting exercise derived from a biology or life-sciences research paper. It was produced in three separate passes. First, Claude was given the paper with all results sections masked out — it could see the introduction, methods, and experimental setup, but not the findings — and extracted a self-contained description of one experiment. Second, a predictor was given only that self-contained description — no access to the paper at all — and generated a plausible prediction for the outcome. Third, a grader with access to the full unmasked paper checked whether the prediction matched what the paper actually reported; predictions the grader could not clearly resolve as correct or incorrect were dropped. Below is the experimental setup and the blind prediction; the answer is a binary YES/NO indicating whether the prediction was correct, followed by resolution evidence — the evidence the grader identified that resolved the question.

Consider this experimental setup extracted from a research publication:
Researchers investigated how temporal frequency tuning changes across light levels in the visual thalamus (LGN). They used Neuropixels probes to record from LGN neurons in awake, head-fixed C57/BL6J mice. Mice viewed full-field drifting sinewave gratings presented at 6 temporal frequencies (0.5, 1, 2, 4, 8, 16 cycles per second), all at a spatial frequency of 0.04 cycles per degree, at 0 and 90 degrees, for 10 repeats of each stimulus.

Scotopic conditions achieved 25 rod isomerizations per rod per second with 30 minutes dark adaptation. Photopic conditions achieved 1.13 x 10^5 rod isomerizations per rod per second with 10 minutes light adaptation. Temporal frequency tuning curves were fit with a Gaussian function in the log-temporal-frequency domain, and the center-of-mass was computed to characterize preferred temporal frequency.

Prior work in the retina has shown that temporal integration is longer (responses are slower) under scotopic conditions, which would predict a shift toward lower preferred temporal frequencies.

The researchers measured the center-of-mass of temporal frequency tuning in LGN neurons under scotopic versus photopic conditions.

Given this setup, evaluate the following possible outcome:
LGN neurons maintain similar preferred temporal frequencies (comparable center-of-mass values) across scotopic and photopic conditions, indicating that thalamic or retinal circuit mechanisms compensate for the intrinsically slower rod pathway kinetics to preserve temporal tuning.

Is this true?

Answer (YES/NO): YES